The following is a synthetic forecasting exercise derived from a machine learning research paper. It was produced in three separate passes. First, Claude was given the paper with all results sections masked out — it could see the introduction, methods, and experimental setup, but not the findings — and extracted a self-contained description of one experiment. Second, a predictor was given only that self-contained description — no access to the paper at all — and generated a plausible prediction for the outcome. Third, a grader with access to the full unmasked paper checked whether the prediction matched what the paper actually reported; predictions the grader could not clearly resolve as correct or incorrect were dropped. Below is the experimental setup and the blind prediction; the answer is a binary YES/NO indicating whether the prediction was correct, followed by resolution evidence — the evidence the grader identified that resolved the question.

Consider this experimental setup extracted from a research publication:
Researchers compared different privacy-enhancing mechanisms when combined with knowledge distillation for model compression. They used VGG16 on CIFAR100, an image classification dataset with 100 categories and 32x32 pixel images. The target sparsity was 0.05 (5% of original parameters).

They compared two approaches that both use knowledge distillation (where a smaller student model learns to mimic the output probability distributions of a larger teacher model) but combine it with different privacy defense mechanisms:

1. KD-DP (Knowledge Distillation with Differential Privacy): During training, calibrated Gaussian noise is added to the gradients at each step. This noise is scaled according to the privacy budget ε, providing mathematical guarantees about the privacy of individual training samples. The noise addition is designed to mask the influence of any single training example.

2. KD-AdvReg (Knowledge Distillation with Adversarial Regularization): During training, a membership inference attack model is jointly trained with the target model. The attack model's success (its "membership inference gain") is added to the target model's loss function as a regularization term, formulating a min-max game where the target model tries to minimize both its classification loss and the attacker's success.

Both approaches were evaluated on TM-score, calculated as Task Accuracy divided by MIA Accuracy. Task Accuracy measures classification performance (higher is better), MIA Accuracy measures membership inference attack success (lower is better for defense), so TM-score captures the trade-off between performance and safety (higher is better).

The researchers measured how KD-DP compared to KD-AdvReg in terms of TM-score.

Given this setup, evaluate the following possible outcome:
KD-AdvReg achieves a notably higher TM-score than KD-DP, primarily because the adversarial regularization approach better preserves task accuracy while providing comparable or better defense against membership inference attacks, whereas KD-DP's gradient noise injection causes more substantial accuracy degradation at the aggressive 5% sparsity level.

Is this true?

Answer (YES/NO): YES